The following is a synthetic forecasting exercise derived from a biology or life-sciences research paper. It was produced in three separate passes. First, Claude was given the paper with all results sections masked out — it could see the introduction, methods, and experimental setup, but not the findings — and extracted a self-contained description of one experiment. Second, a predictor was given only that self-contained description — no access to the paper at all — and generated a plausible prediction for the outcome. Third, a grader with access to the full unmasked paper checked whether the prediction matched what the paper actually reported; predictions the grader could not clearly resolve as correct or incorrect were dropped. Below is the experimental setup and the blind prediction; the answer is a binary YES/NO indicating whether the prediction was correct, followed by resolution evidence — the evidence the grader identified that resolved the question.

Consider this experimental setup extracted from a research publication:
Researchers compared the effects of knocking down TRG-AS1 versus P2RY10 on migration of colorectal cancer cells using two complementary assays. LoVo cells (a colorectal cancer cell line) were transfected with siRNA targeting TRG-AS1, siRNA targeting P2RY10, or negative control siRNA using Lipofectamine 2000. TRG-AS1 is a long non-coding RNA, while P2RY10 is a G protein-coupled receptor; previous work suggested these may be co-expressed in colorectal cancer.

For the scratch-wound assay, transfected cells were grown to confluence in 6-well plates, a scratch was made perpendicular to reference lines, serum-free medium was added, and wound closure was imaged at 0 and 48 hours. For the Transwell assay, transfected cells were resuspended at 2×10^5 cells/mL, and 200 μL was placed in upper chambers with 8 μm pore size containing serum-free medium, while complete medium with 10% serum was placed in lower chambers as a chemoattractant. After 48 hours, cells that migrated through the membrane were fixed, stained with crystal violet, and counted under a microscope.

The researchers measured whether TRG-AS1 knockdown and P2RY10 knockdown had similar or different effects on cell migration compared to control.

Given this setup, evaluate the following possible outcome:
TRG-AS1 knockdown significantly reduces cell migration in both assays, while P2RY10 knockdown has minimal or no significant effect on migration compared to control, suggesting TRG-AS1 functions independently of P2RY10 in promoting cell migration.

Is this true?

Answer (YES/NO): NO